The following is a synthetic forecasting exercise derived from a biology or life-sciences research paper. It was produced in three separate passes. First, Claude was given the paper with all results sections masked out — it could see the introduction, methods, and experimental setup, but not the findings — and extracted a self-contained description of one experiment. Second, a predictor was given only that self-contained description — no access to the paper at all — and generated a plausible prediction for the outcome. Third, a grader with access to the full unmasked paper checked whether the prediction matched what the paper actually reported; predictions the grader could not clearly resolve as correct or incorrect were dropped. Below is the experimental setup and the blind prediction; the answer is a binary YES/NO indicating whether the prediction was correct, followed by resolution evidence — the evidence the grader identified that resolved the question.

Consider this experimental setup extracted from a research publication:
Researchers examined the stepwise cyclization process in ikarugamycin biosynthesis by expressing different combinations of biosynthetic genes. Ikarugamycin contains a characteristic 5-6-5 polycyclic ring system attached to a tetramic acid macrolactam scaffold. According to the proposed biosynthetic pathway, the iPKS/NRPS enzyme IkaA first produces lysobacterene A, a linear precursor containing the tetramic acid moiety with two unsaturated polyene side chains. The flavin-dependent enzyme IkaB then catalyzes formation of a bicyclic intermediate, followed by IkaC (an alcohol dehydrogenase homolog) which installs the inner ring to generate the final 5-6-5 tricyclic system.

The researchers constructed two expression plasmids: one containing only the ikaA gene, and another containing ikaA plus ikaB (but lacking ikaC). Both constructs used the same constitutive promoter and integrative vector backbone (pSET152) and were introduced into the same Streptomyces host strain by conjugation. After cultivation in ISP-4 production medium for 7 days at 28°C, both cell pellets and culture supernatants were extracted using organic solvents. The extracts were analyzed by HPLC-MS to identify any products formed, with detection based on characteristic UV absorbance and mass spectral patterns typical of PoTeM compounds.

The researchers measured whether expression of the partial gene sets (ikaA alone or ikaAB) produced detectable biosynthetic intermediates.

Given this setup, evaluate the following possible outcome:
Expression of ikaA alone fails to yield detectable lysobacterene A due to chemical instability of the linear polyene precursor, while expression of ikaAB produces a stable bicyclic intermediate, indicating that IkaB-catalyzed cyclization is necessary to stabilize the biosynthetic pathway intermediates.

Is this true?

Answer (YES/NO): NO